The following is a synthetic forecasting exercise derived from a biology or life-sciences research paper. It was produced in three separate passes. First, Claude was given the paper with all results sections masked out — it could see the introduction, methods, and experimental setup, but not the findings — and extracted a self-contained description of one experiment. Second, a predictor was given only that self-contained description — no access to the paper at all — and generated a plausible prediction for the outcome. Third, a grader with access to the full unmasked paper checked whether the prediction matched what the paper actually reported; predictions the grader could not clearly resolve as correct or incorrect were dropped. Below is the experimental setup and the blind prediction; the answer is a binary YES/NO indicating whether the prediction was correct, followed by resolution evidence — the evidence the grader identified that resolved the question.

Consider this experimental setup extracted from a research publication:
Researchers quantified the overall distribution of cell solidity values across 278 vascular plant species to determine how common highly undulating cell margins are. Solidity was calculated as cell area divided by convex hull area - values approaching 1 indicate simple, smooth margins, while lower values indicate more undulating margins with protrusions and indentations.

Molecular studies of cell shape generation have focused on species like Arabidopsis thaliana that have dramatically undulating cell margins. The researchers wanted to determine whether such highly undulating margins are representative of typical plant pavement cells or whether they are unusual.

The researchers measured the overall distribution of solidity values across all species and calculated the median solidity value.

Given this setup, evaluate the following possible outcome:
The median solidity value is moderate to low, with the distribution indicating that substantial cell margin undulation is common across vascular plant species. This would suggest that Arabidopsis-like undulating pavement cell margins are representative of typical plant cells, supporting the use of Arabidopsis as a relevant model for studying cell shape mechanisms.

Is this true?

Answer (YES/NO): NO